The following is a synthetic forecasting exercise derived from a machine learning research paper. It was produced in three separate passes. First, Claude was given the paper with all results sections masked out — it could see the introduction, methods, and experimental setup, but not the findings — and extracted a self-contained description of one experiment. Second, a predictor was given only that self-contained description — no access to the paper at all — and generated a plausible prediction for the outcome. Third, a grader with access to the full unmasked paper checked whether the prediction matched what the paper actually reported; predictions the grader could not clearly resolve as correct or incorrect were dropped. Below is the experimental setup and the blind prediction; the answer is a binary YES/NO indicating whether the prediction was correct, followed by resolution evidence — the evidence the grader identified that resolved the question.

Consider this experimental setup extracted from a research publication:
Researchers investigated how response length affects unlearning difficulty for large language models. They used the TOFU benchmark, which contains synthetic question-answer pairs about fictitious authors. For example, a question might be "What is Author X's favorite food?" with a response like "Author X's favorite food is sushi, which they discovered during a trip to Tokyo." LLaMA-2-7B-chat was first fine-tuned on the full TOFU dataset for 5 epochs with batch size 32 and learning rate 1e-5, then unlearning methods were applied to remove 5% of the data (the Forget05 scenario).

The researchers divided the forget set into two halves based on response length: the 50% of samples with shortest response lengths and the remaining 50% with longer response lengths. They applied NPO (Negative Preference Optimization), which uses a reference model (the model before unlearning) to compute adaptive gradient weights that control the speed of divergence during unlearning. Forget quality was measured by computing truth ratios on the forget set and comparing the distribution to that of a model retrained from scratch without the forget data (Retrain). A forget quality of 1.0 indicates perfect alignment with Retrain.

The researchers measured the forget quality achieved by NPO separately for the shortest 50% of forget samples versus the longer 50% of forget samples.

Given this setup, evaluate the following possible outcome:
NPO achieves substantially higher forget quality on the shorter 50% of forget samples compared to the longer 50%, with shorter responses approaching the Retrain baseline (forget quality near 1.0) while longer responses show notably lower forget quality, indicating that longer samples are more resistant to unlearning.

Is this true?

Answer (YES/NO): NO